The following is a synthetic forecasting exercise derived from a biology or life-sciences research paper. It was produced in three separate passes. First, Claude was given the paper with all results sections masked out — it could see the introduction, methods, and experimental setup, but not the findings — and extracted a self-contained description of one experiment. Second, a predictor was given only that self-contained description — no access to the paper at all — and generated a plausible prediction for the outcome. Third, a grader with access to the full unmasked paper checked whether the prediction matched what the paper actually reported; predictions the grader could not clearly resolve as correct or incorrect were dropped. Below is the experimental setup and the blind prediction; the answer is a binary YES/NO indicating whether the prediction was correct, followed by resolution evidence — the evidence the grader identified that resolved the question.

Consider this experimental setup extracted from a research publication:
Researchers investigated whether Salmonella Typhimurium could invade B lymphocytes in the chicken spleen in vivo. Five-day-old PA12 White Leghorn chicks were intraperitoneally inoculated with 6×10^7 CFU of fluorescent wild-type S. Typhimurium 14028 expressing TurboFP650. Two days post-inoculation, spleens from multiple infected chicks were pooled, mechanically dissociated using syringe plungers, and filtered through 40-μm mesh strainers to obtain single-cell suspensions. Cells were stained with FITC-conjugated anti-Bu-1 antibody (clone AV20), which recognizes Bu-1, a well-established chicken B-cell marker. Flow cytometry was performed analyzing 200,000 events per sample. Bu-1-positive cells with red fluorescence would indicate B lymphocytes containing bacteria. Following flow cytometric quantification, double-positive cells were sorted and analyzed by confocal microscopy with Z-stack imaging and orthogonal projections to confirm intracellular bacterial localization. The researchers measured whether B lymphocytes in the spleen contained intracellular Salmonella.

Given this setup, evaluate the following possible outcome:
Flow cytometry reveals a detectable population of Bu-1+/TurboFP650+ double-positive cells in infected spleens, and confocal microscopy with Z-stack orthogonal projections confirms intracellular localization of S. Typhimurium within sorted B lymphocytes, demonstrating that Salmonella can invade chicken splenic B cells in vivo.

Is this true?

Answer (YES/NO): YES